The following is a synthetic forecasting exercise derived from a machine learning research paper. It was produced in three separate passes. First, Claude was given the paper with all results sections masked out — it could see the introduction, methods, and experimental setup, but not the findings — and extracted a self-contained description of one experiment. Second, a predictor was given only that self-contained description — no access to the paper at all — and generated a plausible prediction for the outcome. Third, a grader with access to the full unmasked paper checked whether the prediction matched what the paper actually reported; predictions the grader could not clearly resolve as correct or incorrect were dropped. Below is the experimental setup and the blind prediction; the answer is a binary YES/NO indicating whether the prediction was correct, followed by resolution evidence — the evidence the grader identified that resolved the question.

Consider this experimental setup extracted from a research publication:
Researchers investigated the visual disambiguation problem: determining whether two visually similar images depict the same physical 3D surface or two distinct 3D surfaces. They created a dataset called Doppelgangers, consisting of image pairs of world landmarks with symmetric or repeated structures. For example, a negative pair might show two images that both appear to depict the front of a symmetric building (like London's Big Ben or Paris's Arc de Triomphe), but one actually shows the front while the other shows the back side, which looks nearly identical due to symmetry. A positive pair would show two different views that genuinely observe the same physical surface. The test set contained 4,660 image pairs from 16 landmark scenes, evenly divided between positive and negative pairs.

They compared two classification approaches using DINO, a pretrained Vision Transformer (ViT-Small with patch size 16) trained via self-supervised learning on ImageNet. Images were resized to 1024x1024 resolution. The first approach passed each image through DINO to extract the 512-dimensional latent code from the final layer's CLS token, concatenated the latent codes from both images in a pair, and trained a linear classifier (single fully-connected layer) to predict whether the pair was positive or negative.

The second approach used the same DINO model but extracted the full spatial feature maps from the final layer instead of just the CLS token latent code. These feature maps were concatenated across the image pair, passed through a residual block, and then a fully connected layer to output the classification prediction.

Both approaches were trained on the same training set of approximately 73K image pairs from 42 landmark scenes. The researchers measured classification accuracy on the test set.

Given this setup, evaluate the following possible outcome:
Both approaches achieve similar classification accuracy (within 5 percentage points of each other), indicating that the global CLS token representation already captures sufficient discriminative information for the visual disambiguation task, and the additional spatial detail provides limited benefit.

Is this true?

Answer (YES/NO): YES